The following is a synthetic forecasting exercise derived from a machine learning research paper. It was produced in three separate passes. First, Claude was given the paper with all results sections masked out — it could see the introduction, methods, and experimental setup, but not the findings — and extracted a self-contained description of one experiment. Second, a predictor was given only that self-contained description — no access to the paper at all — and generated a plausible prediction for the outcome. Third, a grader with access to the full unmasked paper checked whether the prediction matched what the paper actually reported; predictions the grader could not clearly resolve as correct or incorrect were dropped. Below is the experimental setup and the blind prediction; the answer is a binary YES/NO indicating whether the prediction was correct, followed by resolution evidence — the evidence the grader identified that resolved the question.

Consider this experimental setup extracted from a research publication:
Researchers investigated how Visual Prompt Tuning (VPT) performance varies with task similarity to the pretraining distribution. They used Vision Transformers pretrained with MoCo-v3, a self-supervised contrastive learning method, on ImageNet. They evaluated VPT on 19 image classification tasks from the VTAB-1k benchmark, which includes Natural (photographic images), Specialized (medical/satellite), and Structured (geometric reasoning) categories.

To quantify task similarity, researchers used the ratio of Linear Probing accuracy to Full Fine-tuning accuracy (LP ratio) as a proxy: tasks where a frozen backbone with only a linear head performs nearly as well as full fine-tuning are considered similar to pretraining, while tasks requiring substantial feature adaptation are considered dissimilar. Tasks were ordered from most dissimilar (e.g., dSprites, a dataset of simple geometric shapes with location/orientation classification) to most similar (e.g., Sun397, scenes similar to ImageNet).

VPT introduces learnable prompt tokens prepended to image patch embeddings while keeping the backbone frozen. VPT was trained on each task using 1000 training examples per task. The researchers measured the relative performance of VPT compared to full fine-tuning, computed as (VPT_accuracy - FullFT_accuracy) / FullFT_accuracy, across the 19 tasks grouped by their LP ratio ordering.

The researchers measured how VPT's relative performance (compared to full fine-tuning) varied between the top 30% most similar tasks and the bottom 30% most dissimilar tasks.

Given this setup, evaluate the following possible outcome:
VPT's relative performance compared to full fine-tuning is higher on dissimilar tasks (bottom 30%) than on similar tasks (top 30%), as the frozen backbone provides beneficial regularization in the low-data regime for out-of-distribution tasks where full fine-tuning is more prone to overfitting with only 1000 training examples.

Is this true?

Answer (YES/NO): NO